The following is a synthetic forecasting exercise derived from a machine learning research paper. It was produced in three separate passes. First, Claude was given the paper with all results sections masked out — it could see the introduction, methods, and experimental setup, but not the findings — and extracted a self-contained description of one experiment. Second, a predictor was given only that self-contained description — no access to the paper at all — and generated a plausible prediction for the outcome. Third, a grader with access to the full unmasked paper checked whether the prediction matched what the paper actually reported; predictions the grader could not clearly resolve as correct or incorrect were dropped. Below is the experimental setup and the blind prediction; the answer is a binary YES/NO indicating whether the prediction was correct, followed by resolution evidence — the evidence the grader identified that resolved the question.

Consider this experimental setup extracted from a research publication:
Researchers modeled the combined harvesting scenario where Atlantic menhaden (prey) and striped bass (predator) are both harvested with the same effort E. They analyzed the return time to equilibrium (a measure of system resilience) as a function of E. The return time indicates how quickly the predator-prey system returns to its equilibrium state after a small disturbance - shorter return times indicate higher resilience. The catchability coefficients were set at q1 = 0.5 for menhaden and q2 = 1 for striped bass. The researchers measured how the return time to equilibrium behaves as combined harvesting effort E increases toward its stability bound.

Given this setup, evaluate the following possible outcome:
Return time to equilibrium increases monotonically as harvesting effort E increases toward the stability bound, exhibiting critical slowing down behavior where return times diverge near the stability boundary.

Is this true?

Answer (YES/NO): YES